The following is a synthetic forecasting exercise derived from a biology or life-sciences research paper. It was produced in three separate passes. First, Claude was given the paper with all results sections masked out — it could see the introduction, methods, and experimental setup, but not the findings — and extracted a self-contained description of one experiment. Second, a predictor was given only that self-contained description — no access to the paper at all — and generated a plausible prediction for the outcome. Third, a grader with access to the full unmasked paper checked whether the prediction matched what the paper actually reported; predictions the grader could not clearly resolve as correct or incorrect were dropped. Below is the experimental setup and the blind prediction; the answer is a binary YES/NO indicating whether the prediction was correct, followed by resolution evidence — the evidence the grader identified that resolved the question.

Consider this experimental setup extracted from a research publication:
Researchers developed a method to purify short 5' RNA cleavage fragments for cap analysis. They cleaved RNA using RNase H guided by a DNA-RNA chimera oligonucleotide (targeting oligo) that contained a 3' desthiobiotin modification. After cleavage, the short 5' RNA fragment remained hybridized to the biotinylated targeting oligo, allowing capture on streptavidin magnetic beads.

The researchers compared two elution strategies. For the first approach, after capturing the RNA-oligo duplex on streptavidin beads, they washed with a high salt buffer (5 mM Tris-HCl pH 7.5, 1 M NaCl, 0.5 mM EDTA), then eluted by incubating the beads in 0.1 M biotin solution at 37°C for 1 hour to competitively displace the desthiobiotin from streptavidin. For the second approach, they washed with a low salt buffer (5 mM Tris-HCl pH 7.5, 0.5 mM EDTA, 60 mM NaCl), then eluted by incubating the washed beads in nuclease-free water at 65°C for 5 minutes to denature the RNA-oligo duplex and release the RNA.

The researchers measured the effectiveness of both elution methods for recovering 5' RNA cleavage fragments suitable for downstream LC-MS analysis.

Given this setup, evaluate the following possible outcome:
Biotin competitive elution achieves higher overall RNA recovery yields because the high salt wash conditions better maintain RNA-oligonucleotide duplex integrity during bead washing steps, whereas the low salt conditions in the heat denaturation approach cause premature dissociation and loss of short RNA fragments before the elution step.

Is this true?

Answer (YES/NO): NO